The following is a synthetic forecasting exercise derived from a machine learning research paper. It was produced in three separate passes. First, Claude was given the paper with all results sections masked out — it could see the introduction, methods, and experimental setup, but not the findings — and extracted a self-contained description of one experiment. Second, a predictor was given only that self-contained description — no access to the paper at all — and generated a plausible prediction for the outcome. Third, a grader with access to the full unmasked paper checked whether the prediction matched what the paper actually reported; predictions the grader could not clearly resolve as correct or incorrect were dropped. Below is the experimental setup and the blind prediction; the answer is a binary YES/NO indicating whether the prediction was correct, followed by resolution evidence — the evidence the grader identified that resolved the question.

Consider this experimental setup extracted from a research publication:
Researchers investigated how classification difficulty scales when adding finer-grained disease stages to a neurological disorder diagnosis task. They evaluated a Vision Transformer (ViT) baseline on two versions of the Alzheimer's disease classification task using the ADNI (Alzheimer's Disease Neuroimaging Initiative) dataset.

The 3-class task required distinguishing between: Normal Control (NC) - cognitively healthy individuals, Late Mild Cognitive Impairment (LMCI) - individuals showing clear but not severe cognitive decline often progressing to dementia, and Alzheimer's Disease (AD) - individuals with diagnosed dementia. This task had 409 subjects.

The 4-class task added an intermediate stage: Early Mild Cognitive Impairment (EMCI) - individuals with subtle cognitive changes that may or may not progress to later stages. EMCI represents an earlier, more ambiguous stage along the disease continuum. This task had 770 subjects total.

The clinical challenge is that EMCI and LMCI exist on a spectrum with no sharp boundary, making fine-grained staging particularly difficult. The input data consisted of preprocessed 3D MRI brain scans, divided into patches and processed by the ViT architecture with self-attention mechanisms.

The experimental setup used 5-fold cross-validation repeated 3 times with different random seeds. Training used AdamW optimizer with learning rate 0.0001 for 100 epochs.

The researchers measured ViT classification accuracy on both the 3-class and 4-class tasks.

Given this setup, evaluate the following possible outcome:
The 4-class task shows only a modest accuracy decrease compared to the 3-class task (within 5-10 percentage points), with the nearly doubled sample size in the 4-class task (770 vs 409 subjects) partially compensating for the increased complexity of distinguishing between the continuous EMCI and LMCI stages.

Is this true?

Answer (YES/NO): NO